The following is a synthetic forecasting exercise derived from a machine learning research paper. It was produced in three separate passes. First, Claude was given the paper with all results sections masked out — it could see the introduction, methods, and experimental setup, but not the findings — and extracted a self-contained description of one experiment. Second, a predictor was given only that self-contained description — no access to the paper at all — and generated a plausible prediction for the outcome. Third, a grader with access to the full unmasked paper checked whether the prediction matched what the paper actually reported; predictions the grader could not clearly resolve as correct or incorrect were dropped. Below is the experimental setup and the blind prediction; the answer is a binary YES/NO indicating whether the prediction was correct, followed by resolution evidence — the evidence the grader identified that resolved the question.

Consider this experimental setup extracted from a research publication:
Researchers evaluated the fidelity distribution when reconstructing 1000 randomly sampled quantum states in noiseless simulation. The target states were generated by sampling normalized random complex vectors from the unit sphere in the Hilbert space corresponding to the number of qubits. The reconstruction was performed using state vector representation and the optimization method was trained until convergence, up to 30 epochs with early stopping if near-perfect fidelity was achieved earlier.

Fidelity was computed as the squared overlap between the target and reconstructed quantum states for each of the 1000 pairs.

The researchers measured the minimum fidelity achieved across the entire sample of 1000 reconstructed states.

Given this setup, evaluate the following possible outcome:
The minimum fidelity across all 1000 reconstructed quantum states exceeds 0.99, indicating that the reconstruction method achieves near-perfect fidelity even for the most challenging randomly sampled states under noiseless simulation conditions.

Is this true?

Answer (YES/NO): YES